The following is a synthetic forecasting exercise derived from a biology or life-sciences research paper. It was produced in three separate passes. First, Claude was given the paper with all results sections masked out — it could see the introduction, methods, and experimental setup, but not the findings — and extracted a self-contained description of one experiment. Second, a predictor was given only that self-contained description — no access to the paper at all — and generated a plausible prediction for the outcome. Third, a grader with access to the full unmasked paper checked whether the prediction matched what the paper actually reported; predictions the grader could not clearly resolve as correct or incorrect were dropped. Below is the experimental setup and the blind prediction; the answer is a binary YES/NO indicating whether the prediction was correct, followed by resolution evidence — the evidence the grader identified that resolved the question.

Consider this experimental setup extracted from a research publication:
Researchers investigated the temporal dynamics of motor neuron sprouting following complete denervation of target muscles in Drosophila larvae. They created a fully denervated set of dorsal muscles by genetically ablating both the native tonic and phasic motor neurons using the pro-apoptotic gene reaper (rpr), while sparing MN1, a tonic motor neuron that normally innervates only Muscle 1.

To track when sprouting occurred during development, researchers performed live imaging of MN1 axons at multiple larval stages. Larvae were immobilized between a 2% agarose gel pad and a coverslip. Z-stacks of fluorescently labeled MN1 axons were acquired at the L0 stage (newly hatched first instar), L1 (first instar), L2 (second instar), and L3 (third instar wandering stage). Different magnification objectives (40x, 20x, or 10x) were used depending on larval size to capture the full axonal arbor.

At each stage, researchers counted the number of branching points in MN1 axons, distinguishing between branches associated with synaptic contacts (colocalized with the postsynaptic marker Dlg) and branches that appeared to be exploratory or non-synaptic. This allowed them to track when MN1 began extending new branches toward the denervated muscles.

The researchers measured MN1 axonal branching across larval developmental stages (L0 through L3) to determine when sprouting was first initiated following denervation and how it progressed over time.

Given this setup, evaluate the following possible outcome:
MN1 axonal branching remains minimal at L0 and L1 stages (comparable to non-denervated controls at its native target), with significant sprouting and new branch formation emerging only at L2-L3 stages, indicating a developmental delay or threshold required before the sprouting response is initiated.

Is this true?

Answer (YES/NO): NO